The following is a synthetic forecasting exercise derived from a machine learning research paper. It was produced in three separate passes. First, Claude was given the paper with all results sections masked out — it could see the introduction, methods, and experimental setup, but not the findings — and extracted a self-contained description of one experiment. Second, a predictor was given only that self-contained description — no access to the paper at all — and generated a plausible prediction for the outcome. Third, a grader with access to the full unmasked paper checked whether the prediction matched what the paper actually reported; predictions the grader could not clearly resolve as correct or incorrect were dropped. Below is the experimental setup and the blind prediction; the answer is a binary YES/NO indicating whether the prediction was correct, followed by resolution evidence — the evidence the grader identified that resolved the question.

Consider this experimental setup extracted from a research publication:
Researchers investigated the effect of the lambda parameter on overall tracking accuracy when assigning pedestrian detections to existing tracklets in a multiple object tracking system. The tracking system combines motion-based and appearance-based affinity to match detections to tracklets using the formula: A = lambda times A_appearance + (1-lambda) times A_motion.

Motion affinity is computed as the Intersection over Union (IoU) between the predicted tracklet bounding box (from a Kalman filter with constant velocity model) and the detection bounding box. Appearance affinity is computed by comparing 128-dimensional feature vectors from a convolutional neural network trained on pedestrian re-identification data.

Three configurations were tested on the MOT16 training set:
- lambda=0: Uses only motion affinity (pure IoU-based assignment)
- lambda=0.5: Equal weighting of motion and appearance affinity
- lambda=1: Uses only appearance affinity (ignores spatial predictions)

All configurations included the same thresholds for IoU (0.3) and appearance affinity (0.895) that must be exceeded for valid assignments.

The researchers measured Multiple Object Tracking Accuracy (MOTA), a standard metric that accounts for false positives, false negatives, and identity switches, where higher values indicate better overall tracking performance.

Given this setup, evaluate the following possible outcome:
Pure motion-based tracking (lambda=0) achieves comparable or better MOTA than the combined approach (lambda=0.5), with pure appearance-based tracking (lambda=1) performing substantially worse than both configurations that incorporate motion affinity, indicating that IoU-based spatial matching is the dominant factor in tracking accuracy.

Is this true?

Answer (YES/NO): NO